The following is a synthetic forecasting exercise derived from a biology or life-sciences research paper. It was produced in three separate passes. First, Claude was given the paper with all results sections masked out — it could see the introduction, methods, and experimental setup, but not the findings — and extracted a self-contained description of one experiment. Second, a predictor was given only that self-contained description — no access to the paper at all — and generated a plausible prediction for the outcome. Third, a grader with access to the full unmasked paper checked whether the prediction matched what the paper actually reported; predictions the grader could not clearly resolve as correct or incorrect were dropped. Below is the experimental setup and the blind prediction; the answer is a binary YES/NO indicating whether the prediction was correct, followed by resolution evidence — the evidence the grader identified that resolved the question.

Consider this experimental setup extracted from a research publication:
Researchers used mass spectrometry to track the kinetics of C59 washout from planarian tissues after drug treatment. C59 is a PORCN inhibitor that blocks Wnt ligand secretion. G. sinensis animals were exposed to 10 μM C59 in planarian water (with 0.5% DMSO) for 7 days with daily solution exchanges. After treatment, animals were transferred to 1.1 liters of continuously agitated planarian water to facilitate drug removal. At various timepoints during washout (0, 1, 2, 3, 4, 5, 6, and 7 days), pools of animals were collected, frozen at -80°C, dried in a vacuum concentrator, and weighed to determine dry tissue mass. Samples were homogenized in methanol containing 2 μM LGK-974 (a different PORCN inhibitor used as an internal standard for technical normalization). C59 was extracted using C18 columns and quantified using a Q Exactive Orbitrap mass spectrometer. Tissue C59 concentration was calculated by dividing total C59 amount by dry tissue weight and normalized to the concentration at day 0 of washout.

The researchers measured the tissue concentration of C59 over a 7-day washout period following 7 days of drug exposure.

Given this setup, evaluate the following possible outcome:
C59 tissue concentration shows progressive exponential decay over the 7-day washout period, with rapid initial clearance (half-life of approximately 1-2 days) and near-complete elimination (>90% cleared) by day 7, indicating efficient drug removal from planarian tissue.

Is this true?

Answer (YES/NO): NO